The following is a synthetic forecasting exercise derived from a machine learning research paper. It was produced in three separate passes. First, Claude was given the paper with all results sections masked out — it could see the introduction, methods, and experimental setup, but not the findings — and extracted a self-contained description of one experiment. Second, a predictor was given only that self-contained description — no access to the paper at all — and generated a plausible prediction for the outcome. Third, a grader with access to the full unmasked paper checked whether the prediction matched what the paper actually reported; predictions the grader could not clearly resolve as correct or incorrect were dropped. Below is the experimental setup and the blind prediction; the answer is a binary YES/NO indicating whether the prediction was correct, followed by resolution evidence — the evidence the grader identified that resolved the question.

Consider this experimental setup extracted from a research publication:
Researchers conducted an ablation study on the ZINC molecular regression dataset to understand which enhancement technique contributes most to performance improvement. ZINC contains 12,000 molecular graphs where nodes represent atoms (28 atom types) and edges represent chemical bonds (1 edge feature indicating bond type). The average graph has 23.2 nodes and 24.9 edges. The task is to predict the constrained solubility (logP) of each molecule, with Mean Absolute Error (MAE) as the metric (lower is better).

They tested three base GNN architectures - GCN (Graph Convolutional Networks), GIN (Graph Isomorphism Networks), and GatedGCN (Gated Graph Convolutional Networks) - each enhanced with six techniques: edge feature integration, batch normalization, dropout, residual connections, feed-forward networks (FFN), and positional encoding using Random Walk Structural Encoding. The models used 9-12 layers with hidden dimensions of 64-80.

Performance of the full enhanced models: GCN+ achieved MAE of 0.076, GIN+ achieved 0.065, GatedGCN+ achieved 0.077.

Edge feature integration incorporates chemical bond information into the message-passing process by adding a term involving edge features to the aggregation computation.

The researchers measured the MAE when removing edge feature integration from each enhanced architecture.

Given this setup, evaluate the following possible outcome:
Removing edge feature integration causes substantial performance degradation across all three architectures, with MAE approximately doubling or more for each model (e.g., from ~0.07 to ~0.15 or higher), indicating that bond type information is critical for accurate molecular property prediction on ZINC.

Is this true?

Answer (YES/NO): NO